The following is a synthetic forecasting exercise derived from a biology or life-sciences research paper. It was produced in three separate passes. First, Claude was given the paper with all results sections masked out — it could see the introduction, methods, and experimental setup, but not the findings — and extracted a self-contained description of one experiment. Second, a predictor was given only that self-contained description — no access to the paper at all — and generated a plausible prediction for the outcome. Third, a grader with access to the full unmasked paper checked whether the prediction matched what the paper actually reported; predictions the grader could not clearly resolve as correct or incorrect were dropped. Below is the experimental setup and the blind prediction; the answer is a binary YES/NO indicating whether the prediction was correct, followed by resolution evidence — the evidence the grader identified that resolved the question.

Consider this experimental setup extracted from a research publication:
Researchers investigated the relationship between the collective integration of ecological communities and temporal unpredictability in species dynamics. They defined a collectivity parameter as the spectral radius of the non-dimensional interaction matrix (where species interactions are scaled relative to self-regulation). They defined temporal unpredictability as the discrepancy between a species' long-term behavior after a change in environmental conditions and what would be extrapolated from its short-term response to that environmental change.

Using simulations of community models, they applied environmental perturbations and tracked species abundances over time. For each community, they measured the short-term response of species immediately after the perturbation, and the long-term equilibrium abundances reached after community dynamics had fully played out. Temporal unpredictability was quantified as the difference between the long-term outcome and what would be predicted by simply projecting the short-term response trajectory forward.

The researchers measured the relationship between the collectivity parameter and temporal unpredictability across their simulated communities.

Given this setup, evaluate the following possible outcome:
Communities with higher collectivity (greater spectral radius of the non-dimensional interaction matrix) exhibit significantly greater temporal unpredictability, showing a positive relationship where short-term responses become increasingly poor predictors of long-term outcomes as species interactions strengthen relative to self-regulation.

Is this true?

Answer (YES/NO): YES